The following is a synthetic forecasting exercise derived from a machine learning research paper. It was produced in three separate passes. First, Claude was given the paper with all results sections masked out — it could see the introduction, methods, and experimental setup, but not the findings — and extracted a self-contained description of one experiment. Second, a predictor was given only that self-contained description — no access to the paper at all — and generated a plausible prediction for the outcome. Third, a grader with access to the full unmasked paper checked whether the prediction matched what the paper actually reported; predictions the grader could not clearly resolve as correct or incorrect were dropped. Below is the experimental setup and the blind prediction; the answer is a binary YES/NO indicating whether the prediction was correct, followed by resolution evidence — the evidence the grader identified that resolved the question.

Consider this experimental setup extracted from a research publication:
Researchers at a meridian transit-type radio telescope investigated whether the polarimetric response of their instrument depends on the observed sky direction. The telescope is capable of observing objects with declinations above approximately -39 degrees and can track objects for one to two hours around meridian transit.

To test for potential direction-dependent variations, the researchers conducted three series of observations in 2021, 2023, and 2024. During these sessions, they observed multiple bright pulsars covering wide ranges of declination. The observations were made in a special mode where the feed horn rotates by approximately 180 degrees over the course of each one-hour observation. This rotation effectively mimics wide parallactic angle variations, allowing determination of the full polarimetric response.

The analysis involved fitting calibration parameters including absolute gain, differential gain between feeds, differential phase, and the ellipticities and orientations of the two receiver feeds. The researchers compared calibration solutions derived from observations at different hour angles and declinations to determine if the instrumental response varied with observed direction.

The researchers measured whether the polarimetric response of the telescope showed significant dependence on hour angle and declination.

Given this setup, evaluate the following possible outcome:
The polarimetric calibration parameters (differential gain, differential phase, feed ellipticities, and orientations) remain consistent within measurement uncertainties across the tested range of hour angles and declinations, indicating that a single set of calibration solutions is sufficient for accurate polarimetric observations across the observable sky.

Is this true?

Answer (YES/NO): YES